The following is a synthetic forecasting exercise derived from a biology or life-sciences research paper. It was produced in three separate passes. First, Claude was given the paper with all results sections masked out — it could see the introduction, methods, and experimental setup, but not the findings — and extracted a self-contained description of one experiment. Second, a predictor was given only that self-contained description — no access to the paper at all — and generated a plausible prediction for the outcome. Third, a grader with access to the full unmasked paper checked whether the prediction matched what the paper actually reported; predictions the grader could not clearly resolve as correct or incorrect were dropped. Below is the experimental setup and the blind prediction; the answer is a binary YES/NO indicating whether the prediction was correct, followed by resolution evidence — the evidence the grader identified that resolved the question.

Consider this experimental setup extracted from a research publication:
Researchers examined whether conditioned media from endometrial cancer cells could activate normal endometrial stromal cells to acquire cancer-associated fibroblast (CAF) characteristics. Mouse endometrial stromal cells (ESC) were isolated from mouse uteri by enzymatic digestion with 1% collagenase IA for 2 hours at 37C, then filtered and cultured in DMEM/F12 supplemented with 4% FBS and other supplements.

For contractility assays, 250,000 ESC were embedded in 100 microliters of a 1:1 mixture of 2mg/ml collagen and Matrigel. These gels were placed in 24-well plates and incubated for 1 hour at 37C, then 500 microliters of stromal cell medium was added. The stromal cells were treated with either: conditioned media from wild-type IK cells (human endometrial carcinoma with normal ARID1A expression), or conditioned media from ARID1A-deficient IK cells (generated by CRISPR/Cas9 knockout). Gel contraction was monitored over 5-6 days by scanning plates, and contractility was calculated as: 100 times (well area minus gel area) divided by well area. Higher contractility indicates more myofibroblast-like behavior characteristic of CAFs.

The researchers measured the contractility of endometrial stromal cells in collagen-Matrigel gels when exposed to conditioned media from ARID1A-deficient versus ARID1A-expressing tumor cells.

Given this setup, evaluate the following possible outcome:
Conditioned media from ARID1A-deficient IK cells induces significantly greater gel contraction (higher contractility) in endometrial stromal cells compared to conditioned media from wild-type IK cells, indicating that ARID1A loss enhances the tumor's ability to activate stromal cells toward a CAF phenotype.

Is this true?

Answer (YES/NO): YES